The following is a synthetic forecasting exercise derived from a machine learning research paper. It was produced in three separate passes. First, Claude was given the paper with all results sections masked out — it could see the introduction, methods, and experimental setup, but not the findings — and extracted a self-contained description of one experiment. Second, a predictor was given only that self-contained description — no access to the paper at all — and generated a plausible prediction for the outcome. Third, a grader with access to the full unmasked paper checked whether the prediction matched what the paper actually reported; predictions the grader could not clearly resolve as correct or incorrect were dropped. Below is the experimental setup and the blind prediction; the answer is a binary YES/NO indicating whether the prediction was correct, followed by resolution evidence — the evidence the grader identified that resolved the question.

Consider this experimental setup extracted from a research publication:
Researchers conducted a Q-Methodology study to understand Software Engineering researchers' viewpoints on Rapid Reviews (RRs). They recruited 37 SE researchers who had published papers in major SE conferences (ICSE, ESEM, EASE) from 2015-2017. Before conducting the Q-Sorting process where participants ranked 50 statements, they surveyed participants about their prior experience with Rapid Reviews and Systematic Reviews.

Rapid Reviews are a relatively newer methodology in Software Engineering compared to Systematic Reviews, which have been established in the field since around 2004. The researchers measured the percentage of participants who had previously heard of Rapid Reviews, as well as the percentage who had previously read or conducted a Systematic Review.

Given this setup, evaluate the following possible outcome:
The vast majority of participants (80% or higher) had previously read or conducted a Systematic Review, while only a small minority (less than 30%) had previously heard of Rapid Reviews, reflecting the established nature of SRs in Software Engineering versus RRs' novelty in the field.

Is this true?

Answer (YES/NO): NO